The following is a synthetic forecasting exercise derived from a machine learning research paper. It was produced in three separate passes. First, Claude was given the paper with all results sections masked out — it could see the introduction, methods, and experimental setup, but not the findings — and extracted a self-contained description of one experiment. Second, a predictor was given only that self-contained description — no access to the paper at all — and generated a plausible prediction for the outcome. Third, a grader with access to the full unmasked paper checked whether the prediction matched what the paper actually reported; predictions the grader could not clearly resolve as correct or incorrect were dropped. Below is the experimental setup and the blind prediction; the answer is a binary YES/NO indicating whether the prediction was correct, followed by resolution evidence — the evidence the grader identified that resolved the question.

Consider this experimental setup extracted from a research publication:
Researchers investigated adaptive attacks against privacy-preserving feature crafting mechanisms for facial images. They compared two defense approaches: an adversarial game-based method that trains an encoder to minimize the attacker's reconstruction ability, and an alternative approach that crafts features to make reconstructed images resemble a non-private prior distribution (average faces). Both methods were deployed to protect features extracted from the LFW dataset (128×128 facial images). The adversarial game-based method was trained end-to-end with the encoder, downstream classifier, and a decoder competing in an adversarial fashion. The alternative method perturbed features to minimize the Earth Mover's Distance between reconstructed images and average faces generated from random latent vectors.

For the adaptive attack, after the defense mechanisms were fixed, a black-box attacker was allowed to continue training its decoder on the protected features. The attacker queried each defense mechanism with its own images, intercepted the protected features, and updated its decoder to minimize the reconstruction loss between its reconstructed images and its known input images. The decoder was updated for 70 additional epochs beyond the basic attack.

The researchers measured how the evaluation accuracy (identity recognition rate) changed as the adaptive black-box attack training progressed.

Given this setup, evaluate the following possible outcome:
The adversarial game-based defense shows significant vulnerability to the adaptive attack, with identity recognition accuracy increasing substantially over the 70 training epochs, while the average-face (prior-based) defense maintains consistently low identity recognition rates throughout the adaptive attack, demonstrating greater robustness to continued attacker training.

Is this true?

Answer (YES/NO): YES